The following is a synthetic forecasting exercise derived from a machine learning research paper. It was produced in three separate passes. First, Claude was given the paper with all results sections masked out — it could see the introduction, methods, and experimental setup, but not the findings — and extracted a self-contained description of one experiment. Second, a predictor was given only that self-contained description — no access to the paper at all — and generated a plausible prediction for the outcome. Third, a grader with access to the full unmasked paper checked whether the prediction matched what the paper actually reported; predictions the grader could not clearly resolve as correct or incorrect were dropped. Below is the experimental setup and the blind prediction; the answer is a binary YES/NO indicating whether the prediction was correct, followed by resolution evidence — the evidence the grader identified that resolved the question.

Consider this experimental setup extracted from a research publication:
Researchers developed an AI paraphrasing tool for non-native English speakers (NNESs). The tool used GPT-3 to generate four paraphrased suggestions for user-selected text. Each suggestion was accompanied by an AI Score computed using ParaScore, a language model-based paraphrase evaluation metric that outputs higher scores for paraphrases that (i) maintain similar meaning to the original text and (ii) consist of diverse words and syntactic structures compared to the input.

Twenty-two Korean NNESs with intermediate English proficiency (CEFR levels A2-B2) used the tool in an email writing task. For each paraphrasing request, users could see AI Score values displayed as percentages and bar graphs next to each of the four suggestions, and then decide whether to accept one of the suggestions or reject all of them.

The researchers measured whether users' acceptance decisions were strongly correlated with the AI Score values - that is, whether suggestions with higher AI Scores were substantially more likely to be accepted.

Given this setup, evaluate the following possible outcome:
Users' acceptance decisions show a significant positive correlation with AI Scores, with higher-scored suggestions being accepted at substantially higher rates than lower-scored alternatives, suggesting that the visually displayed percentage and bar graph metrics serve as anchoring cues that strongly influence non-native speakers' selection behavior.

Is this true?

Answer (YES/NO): NO